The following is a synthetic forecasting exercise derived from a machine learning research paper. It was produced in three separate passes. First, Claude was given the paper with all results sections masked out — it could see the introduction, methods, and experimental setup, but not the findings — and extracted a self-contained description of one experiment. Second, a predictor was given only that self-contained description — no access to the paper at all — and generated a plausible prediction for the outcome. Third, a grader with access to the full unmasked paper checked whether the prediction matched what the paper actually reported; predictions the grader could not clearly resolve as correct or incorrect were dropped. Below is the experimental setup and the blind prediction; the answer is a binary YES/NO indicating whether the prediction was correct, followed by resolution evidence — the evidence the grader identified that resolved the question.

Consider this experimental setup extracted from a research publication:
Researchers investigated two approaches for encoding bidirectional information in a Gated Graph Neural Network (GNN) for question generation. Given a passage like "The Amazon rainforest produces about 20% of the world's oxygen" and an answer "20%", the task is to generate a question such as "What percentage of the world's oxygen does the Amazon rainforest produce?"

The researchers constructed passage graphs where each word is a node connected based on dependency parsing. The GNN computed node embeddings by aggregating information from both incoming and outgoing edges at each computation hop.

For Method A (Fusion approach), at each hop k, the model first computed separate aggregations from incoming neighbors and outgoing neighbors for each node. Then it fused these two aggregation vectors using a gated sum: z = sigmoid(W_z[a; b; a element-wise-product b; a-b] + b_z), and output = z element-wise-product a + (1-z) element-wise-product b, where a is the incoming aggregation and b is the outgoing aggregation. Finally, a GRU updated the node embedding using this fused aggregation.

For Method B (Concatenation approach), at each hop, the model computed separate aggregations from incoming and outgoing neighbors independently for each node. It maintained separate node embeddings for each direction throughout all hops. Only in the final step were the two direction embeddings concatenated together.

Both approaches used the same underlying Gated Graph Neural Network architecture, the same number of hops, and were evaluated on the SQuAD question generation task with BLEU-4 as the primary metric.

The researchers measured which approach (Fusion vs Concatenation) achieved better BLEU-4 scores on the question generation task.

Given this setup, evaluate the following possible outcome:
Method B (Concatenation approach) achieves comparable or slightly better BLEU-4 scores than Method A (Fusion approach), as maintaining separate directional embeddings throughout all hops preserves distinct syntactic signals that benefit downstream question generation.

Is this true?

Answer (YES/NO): NO